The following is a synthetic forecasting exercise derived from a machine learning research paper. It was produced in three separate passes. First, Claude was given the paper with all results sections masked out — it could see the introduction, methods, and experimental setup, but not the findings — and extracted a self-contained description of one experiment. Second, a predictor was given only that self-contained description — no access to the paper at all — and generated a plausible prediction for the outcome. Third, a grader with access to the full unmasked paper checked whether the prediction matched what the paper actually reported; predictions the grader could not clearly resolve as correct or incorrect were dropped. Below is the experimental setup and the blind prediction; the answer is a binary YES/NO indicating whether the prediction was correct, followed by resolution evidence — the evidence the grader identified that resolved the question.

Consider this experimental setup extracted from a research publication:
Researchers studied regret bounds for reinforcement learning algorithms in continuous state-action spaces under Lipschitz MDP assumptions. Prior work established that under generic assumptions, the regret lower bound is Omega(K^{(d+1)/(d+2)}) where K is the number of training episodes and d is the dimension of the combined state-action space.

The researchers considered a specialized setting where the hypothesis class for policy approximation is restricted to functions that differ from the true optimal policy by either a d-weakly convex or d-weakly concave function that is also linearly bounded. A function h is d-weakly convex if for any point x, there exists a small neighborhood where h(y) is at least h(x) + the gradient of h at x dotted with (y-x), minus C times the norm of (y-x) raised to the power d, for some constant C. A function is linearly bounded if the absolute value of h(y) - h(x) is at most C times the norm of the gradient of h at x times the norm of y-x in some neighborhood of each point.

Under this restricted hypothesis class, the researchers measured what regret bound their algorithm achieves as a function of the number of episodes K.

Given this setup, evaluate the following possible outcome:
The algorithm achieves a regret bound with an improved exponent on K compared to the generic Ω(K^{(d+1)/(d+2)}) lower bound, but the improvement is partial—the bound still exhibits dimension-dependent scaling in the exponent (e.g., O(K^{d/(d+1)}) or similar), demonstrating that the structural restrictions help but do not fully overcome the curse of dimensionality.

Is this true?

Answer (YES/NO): NO